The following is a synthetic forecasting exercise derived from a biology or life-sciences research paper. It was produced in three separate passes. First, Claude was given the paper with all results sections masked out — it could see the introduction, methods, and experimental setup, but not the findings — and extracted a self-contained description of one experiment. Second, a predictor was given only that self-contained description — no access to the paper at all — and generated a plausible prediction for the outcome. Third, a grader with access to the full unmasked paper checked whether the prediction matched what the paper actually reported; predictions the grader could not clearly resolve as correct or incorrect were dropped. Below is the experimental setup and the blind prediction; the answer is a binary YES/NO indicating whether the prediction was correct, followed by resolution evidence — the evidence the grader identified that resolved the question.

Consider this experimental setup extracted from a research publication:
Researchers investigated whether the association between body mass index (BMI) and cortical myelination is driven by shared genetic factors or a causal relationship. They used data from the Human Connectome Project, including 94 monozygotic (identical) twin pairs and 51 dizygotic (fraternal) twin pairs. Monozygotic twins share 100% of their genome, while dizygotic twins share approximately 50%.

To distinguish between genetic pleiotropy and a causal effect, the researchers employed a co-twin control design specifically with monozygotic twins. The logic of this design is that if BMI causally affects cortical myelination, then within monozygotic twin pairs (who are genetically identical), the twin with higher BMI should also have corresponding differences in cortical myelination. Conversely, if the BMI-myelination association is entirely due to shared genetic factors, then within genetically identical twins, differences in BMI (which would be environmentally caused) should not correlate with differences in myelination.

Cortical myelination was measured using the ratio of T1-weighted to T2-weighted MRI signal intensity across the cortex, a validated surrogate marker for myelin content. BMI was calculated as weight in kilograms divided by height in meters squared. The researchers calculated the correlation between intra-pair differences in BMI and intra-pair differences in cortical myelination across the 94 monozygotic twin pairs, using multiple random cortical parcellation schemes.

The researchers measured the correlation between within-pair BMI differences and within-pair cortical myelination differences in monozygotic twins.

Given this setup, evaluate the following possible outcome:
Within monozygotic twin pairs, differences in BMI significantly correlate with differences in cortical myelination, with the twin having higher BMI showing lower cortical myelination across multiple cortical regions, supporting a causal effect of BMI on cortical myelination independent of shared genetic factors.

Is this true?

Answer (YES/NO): NO